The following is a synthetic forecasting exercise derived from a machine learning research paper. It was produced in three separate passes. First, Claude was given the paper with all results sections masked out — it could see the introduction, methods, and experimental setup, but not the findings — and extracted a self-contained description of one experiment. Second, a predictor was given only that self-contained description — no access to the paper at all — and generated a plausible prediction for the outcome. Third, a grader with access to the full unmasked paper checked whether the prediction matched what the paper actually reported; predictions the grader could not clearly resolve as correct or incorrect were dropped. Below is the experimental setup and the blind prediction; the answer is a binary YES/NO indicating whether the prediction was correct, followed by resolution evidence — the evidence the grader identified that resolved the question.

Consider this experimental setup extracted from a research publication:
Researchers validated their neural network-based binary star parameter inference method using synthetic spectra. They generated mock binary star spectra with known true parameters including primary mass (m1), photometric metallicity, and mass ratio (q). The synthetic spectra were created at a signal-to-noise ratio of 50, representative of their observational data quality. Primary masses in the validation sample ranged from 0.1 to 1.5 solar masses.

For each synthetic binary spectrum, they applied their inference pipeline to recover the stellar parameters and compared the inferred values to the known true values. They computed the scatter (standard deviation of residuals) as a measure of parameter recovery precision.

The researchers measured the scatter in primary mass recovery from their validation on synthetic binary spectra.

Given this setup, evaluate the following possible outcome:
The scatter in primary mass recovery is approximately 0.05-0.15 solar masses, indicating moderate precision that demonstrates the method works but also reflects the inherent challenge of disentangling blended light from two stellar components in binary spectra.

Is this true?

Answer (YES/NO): NO